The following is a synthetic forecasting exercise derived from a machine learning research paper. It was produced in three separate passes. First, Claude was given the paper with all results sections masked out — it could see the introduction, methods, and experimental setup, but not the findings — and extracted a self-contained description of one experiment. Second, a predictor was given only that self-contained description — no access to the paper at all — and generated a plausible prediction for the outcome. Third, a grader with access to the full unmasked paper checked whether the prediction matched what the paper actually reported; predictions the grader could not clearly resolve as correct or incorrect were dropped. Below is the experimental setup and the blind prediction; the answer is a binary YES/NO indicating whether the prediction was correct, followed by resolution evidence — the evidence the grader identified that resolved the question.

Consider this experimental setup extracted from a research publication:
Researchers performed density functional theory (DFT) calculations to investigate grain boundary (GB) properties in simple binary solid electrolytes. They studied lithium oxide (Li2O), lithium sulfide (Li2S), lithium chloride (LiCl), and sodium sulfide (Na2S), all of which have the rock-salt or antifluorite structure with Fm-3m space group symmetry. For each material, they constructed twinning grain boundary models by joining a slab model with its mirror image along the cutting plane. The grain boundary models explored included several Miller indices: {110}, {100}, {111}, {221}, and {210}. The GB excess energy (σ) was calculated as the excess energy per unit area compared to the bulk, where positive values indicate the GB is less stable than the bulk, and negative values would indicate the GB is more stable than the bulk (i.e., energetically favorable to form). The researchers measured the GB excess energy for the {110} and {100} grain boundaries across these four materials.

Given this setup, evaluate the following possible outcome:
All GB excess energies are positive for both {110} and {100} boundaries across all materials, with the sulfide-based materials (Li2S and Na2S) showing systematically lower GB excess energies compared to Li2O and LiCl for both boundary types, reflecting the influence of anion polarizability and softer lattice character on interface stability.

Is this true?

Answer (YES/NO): NO